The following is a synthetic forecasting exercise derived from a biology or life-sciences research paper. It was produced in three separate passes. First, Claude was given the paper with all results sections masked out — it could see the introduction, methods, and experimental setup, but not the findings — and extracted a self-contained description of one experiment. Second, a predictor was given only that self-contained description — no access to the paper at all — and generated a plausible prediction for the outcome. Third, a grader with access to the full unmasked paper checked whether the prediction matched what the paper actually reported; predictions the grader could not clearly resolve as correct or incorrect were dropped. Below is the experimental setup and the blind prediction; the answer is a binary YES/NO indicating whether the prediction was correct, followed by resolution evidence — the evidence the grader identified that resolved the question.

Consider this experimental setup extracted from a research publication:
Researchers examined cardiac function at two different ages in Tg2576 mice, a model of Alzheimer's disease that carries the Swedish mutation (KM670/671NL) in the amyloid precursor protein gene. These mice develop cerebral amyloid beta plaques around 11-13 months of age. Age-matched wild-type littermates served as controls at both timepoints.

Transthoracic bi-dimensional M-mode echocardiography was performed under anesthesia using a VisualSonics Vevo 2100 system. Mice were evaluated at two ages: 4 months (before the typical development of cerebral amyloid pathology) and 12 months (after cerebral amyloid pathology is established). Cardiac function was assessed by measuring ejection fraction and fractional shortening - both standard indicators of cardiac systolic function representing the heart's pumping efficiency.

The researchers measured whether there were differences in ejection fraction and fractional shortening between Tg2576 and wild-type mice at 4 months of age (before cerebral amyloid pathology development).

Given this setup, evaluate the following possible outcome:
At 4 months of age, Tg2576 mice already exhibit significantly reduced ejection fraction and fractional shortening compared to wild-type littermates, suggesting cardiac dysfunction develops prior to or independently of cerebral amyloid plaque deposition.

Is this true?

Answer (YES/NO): NO